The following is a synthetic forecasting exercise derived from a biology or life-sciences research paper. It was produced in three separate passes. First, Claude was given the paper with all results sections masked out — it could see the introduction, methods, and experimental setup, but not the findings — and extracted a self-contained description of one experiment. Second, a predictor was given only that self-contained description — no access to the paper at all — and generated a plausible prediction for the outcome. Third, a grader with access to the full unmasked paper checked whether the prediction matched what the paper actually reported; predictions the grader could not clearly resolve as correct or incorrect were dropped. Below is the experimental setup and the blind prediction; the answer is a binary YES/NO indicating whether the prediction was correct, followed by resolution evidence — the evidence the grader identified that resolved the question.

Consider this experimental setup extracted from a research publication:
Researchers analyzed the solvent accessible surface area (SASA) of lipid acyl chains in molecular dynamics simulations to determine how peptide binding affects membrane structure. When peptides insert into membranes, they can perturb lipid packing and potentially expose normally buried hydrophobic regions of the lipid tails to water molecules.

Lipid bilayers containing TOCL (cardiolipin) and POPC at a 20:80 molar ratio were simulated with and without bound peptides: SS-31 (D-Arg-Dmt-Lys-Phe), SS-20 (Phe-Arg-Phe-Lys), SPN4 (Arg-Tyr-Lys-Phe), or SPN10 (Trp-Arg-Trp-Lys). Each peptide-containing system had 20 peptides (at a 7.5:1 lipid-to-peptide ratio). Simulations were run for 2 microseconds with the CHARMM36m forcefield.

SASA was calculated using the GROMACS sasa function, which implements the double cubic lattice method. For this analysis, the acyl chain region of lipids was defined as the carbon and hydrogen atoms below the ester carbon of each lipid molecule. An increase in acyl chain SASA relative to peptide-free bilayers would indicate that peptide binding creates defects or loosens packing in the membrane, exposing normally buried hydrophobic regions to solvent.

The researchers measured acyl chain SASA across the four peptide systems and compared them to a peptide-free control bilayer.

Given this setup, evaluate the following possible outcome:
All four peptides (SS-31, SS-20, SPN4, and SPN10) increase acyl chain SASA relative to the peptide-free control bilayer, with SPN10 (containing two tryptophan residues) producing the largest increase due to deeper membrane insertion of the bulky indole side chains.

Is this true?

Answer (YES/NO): NO